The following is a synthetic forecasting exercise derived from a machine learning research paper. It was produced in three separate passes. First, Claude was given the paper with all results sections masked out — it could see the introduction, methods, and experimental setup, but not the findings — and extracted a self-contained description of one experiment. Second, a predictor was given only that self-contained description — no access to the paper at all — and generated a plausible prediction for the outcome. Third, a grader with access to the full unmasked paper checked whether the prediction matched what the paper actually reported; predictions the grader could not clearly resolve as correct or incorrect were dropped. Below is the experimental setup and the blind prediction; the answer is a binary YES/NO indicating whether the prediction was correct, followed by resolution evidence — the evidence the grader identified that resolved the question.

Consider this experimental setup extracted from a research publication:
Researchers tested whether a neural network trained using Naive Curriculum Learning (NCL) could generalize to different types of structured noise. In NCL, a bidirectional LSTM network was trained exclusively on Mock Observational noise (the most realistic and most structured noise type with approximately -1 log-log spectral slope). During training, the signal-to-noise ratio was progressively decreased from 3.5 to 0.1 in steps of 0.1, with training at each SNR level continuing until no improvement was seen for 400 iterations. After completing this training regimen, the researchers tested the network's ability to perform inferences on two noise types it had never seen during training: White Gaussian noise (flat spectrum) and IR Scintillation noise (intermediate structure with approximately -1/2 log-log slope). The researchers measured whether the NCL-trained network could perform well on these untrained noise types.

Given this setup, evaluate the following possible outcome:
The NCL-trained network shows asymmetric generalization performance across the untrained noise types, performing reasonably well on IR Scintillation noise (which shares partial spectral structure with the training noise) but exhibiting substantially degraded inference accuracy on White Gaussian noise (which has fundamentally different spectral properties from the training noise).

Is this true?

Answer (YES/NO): NO